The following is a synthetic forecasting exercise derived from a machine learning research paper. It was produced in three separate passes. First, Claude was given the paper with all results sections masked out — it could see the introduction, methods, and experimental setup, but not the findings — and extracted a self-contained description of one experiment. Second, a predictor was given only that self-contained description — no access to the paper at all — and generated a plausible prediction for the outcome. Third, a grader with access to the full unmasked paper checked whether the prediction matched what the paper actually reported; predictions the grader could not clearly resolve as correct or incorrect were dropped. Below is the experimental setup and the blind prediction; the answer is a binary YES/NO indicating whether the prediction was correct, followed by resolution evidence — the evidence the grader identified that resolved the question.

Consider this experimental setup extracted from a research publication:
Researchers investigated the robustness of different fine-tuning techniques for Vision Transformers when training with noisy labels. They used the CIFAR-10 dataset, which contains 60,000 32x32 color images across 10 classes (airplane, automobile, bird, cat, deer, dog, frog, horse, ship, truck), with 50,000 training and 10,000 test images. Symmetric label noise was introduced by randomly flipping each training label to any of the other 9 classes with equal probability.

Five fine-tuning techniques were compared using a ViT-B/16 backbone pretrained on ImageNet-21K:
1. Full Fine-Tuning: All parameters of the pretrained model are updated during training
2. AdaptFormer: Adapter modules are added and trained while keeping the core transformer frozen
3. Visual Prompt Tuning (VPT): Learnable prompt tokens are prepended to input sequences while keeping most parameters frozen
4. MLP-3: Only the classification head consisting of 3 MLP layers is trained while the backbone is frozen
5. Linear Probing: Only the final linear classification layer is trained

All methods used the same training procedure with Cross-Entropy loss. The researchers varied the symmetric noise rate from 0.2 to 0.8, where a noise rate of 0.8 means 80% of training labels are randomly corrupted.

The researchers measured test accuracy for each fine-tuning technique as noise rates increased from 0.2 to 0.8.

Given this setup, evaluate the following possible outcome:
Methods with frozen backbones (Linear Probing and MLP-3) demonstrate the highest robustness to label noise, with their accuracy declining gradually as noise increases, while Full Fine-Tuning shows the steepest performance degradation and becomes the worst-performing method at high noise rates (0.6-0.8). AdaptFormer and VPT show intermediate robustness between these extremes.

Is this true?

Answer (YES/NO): NO